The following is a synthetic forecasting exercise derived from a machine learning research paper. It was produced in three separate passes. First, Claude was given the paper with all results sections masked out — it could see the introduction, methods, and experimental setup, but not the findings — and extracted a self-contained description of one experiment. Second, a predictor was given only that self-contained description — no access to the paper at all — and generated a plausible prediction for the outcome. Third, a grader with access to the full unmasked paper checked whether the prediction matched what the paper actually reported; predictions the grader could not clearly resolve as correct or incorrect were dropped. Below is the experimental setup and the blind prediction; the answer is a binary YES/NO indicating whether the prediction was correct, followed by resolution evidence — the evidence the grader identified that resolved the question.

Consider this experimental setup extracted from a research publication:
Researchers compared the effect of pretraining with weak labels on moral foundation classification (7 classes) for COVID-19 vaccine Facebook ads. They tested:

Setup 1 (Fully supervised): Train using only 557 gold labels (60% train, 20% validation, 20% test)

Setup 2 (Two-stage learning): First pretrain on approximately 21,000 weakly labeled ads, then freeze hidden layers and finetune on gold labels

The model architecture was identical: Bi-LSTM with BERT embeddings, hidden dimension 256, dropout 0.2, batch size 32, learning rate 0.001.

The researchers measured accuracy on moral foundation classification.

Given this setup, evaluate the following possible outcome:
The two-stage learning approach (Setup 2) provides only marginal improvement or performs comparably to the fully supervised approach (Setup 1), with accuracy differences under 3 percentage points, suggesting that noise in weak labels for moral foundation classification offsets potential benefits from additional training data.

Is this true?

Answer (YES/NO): NO